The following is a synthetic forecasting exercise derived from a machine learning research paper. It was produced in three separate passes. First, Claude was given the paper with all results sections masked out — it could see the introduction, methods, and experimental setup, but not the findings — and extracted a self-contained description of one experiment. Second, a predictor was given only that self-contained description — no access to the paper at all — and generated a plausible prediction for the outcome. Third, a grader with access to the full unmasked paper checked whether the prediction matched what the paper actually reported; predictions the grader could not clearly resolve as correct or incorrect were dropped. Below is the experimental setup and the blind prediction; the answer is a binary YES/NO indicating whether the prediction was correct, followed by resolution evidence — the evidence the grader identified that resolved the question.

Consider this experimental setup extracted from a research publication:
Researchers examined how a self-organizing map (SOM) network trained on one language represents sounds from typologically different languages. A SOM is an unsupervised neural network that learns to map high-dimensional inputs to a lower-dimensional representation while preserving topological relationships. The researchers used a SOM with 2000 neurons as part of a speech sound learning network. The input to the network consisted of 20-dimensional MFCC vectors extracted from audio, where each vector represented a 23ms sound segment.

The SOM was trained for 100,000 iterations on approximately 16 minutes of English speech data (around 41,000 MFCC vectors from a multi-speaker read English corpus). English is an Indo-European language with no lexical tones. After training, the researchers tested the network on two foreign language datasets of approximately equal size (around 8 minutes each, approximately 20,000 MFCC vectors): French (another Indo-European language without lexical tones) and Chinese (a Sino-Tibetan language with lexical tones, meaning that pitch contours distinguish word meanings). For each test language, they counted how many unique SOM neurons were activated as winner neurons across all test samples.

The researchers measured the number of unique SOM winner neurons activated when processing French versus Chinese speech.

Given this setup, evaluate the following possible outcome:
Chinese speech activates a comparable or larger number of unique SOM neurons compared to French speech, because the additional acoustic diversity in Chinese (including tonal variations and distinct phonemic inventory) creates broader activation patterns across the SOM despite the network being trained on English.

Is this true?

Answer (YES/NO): NO